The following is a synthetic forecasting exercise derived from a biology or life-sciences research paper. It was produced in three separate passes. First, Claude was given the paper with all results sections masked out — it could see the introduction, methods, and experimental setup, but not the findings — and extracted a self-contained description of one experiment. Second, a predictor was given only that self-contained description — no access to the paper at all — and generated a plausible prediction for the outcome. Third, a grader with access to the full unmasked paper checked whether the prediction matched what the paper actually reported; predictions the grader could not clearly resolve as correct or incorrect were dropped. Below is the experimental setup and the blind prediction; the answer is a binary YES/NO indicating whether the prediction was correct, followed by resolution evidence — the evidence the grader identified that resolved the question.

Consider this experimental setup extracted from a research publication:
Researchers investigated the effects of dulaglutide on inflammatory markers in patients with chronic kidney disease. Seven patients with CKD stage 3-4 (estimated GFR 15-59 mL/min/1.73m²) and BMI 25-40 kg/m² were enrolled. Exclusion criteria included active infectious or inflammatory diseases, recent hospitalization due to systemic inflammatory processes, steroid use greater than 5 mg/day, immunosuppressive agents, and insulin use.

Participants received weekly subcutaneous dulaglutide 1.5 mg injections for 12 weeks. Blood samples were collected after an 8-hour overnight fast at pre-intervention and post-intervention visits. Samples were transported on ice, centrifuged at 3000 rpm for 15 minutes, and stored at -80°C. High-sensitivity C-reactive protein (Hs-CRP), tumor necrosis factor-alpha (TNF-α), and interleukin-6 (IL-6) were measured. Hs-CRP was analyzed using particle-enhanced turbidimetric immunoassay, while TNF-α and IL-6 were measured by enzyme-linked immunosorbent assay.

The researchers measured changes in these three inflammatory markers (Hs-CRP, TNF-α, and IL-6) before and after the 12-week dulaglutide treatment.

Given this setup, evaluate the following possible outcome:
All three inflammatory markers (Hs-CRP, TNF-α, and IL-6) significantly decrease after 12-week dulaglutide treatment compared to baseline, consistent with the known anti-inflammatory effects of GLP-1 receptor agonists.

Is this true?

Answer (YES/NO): NO